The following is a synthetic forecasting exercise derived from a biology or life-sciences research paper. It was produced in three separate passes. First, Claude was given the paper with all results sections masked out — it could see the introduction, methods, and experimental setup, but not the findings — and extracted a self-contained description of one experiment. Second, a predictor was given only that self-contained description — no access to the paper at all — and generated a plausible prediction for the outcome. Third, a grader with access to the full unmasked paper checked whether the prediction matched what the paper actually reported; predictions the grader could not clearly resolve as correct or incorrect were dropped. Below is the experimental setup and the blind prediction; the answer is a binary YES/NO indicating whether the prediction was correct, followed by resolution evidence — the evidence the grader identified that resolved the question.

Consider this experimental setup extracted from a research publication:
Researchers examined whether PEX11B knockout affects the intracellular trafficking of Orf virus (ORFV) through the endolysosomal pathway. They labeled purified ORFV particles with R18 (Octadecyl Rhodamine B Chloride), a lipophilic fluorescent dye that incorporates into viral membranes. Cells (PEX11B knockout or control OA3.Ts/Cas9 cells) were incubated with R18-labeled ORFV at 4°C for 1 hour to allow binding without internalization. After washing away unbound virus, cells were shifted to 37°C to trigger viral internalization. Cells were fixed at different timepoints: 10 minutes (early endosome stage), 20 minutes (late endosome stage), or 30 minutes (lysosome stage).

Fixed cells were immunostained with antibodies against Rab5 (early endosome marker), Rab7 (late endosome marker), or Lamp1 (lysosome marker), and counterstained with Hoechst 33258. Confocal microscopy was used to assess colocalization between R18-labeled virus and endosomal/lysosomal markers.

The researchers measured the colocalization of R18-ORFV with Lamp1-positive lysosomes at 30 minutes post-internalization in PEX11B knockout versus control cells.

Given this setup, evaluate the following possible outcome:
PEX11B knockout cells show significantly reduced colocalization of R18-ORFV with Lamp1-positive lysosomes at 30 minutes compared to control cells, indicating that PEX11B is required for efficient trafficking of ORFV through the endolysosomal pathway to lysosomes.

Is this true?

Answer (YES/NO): NO